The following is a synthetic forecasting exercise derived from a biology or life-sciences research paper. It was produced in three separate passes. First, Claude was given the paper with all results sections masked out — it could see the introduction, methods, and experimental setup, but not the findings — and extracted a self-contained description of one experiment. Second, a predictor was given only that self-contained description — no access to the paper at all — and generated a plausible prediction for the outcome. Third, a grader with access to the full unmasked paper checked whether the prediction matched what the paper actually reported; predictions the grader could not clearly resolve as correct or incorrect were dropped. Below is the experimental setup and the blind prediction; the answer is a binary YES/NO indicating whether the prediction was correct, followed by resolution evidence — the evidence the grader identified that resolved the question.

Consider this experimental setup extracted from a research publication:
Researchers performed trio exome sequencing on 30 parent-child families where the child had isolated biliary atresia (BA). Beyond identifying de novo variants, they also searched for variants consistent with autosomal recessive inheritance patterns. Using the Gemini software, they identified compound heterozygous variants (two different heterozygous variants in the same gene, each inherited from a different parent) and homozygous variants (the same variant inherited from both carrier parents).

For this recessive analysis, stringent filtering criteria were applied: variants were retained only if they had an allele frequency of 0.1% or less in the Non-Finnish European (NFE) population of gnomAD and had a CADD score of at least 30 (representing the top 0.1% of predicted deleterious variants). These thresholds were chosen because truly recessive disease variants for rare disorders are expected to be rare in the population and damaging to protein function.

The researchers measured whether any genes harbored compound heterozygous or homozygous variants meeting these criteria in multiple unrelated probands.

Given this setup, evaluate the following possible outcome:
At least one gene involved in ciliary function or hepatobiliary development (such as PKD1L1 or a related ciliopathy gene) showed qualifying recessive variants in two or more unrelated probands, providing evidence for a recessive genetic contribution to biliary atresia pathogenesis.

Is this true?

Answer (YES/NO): NO